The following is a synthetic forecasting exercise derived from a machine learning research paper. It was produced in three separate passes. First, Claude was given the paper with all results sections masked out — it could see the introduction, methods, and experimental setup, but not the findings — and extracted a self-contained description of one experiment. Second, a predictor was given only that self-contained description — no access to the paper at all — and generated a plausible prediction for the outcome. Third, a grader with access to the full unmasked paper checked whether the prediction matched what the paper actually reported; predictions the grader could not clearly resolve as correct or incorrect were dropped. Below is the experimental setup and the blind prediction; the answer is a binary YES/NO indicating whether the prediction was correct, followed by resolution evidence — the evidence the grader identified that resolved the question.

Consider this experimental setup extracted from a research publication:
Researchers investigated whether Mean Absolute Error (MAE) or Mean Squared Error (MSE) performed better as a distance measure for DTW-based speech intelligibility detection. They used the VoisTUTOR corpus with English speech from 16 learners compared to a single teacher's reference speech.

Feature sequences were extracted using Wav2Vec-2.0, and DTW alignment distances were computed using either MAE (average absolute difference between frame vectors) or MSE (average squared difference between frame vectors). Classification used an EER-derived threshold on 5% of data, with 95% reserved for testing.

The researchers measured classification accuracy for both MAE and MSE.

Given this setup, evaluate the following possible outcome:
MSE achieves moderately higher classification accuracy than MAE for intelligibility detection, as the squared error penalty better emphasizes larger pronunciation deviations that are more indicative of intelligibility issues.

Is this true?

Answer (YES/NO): NO